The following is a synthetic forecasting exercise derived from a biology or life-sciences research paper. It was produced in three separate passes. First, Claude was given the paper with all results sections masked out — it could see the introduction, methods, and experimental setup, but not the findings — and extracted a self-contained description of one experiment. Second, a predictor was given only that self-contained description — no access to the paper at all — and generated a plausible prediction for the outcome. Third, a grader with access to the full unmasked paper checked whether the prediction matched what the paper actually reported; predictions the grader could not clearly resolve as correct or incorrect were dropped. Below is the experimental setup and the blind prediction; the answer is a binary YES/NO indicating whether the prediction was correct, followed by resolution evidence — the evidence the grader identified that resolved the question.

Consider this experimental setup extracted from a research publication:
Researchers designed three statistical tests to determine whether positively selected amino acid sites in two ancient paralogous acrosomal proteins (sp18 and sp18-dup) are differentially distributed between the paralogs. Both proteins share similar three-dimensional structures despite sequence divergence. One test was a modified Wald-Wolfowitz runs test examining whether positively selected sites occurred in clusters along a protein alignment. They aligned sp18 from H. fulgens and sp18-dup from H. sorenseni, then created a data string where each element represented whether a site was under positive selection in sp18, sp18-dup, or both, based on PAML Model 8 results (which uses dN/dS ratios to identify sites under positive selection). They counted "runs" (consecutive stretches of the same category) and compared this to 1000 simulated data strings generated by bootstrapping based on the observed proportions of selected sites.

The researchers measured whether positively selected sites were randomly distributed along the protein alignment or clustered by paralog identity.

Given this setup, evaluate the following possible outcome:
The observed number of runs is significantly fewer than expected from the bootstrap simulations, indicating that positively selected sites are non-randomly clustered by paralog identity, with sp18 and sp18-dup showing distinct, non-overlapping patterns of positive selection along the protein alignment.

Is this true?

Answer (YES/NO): NO